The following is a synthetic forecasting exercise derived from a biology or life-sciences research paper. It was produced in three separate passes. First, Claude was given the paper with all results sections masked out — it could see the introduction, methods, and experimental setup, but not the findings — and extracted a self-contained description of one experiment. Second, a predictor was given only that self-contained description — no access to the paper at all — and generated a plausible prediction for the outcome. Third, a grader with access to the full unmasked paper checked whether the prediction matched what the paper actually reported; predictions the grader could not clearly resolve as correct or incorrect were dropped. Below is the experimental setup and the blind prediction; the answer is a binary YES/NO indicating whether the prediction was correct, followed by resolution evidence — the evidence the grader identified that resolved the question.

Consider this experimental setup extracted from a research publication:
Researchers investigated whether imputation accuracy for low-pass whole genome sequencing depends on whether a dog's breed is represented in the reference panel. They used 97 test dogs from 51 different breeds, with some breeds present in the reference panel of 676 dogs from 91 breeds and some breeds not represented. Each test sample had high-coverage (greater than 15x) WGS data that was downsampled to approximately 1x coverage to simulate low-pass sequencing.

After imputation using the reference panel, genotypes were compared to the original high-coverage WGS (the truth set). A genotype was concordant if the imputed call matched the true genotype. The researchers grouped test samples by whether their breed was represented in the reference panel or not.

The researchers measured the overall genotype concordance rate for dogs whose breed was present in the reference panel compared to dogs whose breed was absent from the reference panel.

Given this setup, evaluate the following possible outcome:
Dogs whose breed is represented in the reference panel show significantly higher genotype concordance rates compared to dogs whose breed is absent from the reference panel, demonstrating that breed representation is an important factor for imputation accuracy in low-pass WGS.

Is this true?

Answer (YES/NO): YES